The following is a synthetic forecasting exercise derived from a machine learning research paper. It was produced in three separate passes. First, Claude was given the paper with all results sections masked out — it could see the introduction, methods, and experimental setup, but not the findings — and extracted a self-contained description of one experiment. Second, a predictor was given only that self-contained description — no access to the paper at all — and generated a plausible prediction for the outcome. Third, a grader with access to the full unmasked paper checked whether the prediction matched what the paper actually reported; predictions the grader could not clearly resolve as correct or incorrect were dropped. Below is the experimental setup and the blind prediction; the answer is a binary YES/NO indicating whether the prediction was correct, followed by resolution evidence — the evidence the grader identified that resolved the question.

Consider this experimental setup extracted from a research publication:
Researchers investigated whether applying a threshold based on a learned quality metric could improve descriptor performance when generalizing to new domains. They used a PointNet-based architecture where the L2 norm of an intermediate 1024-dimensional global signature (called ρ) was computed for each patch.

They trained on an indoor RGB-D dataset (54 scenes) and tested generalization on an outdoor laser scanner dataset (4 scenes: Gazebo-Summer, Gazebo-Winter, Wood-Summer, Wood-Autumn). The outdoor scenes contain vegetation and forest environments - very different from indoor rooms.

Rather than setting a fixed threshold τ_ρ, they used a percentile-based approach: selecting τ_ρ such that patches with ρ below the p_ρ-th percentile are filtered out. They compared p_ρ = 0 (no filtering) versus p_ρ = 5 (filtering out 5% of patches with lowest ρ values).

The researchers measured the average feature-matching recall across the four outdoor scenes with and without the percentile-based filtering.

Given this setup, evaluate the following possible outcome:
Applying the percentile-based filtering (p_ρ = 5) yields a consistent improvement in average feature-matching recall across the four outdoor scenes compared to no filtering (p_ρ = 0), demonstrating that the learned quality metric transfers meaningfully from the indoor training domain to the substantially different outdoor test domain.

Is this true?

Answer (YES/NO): YES